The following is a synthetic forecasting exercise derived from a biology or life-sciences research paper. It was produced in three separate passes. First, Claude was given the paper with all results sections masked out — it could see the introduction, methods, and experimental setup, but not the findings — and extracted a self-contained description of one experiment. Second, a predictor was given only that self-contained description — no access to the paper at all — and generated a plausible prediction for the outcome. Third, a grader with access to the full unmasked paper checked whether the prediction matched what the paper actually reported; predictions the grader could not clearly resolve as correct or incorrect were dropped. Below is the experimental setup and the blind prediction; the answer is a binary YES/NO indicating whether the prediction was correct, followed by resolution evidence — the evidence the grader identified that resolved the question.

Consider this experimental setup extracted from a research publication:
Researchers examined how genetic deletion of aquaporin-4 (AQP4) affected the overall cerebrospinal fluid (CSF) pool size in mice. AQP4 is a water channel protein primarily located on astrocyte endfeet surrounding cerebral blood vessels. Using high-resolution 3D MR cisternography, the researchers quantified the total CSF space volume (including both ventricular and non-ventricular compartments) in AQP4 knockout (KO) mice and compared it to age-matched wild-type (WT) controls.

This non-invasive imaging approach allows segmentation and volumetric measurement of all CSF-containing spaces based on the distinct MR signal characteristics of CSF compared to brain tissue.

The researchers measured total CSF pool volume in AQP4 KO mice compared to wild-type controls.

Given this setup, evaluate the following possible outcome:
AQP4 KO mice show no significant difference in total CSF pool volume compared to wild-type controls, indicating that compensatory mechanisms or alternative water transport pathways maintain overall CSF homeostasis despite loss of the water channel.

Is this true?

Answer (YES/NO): YES